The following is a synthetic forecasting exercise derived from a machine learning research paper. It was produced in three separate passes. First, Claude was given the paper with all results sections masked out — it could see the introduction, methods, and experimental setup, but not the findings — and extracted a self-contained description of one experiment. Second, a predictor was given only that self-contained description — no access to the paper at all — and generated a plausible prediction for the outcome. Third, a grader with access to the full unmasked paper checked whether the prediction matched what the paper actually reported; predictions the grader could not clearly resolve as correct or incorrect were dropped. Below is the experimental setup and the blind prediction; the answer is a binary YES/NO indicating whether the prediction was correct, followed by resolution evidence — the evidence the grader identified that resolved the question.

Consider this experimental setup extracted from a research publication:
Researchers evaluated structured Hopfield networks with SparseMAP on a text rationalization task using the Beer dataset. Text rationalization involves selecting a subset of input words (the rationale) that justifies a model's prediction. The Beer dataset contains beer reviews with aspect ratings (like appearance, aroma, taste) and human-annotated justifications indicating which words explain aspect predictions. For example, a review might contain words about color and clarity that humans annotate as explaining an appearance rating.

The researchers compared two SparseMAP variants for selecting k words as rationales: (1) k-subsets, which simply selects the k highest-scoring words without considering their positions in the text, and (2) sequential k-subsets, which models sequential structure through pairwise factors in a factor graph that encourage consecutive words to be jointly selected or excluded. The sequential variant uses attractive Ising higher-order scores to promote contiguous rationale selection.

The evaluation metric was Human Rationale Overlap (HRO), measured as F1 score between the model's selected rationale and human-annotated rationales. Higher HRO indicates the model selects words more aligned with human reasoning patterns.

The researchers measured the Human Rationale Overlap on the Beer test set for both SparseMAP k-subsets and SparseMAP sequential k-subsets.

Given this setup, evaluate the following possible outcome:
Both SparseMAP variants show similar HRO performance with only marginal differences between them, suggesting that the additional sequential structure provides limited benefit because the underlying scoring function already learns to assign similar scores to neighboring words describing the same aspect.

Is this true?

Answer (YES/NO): NO